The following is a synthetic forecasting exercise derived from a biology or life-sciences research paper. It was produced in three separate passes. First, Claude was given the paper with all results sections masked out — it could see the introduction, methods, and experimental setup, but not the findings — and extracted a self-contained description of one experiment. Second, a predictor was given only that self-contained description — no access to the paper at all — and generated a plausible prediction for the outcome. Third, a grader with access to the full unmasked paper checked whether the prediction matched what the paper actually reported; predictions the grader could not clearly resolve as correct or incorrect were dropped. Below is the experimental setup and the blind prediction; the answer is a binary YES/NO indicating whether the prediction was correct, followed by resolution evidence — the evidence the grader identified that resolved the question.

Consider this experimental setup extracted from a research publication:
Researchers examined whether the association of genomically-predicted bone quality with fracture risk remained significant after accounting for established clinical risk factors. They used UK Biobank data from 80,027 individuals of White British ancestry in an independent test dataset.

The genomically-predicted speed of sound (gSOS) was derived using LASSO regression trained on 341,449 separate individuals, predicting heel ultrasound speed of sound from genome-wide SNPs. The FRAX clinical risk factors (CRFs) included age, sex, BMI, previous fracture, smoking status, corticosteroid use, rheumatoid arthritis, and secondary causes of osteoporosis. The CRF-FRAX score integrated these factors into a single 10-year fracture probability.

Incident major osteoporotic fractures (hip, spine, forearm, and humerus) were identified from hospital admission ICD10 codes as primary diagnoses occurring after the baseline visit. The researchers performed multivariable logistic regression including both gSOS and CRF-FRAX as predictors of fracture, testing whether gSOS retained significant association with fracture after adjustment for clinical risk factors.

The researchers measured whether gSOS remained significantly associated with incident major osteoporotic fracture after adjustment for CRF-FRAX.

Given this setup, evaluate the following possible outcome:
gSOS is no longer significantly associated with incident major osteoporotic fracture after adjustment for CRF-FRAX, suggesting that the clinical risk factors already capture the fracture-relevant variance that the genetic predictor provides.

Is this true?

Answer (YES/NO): NO